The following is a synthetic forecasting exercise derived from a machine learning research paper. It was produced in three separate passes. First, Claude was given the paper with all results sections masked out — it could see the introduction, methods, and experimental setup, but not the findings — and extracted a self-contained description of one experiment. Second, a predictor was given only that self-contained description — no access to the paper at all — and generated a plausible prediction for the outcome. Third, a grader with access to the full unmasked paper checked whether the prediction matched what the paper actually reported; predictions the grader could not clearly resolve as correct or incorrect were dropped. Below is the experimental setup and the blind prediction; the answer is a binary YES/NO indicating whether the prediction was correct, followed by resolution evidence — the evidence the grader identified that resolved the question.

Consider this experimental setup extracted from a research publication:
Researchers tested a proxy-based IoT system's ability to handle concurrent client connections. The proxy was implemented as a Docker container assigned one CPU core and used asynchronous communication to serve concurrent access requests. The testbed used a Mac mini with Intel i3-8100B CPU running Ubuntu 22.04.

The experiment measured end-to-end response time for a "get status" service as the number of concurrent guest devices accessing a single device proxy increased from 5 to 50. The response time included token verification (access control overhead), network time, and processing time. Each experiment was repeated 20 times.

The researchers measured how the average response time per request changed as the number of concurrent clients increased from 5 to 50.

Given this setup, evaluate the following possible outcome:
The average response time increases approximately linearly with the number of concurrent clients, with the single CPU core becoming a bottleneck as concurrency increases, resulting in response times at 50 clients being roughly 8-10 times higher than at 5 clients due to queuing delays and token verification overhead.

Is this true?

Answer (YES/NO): NO